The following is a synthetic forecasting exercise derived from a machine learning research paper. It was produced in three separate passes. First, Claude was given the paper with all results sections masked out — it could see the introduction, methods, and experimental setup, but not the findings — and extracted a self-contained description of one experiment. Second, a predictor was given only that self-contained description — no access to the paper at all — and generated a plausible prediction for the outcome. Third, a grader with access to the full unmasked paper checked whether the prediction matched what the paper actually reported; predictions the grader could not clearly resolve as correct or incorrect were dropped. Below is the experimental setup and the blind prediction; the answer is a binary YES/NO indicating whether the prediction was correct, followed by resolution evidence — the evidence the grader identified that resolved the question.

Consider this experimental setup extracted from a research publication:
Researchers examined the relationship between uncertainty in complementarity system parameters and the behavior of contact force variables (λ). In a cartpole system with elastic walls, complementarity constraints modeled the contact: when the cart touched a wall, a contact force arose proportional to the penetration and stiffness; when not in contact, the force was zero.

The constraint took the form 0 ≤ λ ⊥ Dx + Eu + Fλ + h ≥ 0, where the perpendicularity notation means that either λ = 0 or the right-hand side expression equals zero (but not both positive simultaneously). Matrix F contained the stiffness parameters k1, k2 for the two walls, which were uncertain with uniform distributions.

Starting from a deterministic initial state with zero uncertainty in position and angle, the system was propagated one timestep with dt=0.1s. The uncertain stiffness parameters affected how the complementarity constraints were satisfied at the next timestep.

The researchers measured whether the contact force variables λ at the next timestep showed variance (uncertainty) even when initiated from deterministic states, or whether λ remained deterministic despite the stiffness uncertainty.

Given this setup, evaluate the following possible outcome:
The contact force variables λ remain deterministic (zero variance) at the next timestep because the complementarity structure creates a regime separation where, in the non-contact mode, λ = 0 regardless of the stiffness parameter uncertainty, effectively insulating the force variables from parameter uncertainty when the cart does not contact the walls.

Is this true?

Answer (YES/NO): NO